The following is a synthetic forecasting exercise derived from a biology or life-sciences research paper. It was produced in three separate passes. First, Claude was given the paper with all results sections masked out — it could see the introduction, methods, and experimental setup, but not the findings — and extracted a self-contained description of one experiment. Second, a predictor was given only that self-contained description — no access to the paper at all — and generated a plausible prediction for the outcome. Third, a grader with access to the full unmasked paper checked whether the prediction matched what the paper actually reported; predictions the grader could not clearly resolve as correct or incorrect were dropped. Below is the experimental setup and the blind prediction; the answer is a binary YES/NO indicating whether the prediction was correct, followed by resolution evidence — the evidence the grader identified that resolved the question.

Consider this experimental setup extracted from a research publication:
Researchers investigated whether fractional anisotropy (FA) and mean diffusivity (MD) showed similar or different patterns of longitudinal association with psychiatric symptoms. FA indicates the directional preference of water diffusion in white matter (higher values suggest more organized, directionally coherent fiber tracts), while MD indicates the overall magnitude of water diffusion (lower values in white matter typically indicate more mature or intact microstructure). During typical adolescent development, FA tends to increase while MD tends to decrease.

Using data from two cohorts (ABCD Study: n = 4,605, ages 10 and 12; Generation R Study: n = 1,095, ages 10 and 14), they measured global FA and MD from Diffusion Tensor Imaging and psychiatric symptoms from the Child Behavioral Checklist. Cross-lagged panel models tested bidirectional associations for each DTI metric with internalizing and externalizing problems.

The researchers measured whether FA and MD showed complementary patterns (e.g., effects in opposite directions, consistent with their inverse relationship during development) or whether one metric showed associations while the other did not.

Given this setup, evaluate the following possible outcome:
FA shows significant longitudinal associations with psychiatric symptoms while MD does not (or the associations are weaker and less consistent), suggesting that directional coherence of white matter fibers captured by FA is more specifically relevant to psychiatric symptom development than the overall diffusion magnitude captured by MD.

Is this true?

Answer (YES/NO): NO